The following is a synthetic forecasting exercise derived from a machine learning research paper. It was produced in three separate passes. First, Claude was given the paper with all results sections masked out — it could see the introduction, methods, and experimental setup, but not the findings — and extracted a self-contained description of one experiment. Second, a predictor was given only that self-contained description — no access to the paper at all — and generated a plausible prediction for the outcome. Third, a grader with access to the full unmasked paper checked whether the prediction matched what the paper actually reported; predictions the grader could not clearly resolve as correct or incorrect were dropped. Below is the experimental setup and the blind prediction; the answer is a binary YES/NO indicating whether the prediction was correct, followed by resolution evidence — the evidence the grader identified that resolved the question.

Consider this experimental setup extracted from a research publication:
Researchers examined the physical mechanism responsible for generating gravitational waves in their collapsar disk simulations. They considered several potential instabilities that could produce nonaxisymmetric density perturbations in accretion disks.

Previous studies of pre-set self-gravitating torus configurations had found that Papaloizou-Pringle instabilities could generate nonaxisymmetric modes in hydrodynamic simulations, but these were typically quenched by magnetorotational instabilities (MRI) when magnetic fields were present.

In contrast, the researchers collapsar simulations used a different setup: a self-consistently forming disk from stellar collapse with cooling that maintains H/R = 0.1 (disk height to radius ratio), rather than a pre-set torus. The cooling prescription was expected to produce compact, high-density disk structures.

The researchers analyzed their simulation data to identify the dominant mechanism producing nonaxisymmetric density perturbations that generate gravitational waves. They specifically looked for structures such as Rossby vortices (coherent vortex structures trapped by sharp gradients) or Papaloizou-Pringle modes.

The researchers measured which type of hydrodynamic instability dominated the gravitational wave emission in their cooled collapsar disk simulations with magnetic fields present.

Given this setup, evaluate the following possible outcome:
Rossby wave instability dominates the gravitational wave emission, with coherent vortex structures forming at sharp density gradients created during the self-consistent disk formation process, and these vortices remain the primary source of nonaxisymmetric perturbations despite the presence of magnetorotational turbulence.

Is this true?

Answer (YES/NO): YES